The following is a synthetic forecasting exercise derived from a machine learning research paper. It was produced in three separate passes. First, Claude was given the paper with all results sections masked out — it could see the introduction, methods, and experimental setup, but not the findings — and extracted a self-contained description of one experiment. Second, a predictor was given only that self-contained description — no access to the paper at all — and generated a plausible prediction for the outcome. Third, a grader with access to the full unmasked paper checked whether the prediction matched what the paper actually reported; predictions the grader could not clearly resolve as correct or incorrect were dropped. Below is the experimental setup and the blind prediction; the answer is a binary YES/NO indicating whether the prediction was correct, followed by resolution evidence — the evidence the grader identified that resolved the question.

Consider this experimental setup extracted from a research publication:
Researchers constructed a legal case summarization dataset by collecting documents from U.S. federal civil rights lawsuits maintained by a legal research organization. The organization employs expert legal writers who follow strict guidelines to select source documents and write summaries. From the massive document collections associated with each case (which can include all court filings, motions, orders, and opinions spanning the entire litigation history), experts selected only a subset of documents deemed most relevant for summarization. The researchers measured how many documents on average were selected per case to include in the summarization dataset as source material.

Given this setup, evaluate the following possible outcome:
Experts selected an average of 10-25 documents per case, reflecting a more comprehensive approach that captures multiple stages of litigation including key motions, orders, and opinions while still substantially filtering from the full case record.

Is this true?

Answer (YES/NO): NO